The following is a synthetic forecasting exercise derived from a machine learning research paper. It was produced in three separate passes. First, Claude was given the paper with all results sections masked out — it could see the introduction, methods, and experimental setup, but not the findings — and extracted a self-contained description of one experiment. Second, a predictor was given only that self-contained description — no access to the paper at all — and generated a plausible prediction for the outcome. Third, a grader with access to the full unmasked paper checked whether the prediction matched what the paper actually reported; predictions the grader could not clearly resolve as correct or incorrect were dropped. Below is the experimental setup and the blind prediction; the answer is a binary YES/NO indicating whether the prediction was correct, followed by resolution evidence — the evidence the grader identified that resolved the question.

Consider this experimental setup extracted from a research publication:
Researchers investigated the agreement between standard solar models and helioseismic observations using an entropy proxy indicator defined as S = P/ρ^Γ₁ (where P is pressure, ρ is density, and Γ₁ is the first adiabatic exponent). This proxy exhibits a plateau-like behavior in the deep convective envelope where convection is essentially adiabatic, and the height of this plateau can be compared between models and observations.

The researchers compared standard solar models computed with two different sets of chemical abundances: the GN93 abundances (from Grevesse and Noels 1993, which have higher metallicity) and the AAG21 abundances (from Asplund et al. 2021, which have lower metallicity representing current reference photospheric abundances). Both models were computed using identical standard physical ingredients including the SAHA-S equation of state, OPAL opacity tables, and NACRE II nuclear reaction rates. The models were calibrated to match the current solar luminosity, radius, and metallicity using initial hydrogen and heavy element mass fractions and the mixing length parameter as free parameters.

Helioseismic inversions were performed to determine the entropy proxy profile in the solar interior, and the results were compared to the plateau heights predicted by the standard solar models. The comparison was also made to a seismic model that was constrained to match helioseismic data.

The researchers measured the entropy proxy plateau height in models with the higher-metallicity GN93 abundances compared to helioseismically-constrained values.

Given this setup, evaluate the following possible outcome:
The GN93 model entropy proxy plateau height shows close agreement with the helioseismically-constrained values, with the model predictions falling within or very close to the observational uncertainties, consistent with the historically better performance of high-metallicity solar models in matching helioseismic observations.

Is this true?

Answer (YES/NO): NO